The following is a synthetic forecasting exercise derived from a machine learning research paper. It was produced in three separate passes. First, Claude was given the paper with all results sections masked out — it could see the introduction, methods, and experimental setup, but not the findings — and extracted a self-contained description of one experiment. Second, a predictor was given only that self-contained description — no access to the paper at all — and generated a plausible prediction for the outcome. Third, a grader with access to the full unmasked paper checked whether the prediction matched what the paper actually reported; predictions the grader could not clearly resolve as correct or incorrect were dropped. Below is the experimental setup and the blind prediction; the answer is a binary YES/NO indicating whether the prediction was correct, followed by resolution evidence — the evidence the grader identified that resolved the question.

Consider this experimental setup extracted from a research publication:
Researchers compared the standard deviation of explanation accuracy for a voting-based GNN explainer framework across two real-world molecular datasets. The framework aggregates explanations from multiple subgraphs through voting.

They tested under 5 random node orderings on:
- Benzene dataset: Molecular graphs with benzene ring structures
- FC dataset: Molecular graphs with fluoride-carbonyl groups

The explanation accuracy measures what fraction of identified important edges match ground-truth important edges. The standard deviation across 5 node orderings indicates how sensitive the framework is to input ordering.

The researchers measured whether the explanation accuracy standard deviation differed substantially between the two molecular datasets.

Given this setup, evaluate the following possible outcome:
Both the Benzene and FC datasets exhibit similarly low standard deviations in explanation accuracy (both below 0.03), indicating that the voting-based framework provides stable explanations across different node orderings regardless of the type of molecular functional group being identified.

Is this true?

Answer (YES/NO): NO